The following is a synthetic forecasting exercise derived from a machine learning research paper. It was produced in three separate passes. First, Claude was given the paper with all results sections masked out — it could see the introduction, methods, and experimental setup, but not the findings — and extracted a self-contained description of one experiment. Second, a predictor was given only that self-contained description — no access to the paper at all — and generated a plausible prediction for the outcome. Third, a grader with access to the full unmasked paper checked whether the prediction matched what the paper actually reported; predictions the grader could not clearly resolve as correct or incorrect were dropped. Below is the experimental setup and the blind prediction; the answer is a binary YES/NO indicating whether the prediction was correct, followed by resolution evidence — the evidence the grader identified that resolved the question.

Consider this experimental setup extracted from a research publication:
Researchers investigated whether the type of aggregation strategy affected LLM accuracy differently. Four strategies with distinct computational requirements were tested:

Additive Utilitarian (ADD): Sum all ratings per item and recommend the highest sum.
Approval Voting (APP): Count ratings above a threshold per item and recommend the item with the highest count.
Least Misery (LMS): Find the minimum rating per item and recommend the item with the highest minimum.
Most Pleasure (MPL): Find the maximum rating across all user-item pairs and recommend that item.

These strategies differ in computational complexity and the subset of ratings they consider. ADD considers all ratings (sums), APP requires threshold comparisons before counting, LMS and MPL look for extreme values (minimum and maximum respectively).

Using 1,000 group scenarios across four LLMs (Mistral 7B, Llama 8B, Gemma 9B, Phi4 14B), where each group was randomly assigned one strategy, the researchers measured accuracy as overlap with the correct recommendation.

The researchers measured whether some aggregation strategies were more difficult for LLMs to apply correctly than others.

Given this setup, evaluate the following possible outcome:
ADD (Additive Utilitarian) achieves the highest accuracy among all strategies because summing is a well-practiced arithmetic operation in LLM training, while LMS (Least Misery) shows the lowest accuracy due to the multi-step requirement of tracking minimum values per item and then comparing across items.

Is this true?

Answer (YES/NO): NO